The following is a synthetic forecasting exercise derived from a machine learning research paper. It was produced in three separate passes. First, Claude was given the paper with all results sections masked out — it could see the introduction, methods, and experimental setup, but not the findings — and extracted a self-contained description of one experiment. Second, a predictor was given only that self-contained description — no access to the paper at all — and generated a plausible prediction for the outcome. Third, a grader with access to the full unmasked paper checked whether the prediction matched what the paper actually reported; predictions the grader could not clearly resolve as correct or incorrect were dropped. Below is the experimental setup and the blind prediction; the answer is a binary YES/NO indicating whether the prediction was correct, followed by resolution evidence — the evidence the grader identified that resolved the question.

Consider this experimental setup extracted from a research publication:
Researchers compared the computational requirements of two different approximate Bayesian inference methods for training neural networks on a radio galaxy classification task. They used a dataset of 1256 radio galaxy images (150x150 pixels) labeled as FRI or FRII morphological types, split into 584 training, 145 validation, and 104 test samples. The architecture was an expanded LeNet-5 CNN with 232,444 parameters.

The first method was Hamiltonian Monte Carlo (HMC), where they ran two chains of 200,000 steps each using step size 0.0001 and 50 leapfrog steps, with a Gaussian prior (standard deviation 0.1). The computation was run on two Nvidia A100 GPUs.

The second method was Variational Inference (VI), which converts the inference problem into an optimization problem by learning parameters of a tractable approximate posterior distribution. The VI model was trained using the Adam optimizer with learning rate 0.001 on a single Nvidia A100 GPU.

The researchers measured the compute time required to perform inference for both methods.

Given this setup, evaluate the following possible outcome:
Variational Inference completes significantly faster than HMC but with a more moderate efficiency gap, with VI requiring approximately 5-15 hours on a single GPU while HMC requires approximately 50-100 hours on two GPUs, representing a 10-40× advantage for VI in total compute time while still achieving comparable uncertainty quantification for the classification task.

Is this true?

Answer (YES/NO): NO